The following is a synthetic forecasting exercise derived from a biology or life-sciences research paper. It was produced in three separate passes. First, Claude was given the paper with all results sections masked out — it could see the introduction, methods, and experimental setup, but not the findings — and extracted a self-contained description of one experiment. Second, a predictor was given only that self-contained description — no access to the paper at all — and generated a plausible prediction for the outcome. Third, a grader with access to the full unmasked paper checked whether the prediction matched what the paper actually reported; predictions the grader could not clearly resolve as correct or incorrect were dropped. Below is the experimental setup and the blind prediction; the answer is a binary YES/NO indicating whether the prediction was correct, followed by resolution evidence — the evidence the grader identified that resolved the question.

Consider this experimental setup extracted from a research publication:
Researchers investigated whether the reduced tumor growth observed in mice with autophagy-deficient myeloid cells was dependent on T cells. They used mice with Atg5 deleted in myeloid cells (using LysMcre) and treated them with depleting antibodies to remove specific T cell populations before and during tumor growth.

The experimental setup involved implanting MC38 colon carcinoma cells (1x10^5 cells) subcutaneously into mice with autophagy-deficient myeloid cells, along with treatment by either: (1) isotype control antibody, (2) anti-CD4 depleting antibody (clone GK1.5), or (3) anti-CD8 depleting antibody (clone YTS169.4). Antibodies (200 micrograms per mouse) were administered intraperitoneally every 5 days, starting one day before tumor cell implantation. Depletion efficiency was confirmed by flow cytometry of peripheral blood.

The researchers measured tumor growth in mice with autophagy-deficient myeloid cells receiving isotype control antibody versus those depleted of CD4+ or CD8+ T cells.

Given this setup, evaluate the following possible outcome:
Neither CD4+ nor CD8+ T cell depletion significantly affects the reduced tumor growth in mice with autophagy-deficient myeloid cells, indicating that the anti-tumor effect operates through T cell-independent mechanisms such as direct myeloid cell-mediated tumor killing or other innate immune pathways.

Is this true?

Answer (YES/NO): NO